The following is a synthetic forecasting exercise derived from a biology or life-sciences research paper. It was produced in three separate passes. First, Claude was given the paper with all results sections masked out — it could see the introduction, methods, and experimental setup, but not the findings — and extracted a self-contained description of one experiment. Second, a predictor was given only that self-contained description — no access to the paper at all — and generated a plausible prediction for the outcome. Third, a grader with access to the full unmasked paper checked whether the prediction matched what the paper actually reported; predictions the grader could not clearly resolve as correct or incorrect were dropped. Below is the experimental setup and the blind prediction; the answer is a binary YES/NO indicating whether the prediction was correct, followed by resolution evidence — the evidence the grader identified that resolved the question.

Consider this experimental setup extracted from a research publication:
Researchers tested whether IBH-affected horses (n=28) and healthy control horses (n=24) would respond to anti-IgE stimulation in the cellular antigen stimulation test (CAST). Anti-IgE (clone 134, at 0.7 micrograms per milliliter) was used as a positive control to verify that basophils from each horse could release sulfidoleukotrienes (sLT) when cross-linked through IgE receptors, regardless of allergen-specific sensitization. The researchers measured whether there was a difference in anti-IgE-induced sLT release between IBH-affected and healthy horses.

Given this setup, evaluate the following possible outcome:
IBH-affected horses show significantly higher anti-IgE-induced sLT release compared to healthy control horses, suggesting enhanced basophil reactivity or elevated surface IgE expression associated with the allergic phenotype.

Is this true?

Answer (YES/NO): NO